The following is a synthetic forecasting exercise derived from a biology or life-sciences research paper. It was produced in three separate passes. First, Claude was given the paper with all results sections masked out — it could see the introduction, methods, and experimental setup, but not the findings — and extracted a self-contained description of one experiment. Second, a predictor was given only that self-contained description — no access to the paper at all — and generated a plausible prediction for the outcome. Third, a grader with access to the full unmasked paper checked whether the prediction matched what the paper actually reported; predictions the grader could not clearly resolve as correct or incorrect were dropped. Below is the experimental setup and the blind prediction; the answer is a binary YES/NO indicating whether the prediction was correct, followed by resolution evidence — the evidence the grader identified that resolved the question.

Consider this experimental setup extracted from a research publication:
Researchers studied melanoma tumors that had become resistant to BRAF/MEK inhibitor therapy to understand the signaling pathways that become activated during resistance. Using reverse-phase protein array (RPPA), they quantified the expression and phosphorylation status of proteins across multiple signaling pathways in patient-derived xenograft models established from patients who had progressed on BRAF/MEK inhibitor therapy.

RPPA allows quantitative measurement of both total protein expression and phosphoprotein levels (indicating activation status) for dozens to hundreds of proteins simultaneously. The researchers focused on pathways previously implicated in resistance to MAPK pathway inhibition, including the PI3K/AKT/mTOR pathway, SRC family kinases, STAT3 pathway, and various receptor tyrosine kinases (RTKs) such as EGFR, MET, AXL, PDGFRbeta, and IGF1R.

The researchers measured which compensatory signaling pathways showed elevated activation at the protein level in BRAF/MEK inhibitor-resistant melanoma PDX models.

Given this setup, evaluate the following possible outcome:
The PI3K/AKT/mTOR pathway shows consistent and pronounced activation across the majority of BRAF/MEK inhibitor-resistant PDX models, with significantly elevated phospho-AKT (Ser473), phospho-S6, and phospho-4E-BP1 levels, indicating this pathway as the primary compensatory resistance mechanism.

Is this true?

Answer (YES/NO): NO